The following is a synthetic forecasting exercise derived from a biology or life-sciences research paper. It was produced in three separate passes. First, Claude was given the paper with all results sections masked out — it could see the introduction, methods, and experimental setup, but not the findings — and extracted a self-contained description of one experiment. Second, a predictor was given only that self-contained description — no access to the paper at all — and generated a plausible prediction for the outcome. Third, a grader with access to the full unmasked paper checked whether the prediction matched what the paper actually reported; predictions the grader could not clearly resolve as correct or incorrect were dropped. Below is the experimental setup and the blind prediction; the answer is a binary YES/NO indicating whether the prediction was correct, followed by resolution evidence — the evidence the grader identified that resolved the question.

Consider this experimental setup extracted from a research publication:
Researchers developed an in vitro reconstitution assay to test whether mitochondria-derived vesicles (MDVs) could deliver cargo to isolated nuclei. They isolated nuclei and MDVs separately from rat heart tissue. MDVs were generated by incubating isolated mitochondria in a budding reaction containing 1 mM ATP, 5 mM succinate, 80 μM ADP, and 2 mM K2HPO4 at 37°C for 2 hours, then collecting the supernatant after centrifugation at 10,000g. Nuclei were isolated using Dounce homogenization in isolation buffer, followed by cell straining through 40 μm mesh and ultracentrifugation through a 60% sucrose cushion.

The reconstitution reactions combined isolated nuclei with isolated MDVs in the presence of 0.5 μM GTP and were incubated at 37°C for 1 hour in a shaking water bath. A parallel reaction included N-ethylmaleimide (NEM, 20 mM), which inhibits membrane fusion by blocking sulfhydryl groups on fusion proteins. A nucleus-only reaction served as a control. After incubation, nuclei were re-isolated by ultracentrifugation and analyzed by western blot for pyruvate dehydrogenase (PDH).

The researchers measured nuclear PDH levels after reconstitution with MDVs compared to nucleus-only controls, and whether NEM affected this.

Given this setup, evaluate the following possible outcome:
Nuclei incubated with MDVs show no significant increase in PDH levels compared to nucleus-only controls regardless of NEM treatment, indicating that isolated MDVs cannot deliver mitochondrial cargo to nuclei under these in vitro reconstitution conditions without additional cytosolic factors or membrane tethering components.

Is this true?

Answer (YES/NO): NO